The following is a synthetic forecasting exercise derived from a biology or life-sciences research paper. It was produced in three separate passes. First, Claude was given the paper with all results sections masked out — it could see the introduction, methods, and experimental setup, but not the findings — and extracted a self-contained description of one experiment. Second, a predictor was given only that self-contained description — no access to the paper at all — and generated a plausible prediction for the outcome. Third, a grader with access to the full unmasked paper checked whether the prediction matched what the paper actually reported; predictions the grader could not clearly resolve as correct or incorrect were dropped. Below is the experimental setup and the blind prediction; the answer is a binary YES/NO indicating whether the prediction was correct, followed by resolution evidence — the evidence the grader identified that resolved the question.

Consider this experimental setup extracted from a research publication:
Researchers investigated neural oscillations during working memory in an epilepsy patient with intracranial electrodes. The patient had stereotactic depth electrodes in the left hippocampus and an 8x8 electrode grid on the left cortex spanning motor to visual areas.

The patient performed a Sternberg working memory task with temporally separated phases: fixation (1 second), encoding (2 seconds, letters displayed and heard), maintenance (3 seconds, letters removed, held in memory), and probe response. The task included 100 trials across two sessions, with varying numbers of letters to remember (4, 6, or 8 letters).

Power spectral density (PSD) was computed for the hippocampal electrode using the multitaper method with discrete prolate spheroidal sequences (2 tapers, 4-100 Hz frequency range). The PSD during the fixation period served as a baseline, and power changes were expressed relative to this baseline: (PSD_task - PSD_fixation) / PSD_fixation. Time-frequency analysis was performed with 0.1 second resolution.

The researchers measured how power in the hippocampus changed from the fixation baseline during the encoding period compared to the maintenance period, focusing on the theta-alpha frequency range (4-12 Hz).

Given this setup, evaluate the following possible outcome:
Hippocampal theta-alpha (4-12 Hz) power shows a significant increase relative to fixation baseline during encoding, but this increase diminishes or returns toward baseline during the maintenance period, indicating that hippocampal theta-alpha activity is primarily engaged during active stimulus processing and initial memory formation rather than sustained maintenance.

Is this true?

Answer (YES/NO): NO